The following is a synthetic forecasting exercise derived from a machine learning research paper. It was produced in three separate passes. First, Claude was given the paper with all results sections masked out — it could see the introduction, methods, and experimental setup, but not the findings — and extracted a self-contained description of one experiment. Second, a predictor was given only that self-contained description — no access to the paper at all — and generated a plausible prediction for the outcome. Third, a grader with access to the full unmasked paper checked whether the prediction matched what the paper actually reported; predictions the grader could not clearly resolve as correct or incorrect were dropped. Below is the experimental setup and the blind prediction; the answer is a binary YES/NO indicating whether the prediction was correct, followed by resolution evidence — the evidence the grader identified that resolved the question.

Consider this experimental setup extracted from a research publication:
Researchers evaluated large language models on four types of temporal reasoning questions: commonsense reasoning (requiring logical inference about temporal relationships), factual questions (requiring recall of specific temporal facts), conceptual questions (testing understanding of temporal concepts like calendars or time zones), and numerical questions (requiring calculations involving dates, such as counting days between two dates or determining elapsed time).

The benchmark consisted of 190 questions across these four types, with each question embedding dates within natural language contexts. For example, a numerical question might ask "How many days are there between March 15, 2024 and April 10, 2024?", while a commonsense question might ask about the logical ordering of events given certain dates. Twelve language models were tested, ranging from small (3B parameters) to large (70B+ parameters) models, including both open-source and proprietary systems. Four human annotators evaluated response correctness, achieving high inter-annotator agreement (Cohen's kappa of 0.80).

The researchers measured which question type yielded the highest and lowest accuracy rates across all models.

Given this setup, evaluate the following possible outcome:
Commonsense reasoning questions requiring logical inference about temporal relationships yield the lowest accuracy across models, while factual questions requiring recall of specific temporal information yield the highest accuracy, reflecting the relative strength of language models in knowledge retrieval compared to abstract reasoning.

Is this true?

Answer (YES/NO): NO